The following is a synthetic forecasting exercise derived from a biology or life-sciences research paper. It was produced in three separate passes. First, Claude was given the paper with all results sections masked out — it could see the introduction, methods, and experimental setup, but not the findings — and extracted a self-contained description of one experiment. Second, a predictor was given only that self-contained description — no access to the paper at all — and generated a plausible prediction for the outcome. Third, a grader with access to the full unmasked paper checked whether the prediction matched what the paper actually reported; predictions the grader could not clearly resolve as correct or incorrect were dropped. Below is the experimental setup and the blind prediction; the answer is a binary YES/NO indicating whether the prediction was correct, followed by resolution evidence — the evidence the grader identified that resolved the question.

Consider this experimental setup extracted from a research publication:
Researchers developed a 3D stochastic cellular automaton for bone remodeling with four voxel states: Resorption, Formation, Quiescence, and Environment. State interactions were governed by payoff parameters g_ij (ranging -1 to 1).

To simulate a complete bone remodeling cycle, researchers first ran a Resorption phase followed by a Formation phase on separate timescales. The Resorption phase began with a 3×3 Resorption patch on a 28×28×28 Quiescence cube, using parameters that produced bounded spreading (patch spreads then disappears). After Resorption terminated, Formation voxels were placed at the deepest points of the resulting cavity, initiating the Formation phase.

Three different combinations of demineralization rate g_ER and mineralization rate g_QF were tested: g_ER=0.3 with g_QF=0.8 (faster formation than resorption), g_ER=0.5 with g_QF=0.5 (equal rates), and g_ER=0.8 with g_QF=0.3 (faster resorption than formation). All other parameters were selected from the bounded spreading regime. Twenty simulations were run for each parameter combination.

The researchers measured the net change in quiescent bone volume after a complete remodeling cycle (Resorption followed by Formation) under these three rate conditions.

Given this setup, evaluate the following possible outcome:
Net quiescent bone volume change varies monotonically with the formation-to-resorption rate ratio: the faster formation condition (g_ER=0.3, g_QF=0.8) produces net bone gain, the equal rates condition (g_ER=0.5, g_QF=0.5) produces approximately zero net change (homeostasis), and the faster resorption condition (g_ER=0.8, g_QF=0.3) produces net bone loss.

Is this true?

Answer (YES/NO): NO